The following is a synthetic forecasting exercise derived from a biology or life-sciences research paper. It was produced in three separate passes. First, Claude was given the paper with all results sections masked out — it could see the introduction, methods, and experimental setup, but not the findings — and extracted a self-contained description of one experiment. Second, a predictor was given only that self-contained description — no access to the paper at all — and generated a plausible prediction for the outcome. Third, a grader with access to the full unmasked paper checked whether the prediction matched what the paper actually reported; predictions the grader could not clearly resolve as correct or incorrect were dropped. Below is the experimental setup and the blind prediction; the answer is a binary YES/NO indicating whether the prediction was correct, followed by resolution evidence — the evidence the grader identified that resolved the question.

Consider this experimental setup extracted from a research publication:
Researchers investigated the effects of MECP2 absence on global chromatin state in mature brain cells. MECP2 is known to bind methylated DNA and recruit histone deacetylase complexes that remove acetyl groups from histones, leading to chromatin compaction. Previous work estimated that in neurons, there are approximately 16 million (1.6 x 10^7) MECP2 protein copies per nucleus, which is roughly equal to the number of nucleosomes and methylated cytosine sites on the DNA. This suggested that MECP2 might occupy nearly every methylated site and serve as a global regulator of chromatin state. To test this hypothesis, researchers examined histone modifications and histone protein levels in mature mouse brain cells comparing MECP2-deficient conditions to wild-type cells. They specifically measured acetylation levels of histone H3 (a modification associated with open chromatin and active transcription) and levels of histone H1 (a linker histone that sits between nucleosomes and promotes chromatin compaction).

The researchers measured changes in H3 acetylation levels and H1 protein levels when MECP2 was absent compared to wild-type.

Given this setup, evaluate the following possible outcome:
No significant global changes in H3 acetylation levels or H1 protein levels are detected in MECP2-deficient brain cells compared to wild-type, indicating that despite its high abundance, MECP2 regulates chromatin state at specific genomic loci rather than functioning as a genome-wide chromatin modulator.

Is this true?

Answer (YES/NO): NO